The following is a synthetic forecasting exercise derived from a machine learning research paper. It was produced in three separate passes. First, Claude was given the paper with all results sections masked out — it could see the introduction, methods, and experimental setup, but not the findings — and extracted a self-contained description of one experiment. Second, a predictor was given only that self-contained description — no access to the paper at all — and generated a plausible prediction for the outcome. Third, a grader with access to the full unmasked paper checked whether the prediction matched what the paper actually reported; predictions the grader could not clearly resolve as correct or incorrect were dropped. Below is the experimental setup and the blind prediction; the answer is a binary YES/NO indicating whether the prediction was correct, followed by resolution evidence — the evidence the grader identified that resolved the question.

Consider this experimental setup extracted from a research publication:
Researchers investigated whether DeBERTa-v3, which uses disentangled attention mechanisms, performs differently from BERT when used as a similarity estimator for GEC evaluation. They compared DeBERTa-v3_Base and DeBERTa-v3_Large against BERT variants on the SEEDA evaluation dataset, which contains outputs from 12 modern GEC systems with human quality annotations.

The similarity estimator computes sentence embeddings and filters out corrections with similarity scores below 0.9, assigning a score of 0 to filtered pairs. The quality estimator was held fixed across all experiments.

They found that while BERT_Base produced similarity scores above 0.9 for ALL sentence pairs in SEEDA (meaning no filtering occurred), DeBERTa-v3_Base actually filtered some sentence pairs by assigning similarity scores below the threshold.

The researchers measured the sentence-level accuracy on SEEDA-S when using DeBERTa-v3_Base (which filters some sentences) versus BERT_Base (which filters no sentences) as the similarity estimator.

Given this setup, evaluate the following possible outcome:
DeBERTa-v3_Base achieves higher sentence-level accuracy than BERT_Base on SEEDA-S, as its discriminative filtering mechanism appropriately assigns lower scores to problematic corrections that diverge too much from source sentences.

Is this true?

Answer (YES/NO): NO